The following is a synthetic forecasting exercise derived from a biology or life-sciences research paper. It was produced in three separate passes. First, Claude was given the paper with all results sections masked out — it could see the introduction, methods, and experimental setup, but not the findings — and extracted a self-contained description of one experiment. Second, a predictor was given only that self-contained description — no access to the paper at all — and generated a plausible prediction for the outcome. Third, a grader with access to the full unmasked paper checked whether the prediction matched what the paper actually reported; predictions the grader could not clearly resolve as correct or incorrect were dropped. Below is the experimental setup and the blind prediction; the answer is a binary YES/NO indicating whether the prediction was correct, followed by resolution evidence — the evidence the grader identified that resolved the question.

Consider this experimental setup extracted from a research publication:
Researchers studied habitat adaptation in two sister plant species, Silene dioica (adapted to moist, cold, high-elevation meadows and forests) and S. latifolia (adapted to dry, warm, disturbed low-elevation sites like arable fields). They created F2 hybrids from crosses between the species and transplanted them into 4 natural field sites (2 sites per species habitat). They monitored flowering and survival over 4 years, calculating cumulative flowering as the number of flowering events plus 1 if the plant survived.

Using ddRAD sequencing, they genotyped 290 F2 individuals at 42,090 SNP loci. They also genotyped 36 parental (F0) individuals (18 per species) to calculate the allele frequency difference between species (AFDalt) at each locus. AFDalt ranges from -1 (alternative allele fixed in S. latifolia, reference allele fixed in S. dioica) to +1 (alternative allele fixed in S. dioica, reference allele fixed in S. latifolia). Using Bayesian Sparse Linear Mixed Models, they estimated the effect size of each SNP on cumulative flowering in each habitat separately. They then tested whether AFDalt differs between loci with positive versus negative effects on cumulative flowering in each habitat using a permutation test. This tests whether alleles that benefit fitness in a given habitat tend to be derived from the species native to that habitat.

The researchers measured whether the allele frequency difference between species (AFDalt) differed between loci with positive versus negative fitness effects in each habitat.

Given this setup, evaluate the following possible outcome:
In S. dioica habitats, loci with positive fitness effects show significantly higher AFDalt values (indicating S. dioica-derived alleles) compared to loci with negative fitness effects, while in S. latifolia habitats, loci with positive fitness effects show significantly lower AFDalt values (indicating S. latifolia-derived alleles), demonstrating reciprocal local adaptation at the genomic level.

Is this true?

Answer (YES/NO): YES